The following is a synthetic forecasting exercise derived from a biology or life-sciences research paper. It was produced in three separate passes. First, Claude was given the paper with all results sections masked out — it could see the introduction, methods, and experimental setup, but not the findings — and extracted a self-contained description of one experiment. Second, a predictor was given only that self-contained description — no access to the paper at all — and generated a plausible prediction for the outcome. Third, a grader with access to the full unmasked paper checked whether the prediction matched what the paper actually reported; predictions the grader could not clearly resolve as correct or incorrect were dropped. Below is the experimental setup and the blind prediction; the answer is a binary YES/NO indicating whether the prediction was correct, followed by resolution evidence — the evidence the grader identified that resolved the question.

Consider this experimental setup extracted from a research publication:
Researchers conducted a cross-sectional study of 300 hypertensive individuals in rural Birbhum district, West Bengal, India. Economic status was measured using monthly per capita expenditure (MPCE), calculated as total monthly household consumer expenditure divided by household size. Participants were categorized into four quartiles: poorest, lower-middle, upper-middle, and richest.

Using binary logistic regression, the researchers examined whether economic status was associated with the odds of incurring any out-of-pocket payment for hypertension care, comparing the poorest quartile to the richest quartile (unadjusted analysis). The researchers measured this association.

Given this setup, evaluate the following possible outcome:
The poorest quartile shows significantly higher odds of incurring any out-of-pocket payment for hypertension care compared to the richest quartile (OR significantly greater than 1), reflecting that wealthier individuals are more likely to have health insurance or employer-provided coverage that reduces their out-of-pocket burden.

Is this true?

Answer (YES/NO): NO